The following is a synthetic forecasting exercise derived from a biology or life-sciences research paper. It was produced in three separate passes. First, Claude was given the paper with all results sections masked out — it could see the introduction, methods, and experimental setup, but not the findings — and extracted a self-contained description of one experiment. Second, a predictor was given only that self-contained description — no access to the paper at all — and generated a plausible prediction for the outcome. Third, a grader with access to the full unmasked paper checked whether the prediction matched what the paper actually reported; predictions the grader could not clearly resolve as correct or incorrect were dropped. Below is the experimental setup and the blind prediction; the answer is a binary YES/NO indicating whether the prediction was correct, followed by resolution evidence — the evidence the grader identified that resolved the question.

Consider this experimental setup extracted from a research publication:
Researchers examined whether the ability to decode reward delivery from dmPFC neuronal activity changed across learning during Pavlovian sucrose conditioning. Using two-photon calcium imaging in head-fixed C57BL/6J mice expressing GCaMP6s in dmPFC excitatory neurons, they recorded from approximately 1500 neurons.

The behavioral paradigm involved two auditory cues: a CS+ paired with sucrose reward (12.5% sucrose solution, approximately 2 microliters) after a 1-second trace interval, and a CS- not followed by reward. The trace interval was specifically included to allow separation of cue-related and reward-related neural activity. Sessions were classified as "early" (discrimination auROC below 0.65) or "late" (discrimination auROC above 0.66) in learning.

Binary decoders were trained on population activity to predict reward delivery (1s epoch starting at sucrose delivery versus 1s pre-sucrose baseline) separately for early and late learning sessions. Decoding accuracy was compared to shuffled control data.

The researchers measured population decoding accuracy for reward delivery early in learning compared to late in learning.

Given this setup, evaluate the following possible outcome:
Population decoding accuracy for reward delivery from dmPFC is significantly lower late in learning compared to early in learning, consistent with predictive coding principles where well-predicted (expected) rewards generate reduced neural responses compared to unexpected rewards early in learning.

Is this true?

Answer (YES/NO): NO